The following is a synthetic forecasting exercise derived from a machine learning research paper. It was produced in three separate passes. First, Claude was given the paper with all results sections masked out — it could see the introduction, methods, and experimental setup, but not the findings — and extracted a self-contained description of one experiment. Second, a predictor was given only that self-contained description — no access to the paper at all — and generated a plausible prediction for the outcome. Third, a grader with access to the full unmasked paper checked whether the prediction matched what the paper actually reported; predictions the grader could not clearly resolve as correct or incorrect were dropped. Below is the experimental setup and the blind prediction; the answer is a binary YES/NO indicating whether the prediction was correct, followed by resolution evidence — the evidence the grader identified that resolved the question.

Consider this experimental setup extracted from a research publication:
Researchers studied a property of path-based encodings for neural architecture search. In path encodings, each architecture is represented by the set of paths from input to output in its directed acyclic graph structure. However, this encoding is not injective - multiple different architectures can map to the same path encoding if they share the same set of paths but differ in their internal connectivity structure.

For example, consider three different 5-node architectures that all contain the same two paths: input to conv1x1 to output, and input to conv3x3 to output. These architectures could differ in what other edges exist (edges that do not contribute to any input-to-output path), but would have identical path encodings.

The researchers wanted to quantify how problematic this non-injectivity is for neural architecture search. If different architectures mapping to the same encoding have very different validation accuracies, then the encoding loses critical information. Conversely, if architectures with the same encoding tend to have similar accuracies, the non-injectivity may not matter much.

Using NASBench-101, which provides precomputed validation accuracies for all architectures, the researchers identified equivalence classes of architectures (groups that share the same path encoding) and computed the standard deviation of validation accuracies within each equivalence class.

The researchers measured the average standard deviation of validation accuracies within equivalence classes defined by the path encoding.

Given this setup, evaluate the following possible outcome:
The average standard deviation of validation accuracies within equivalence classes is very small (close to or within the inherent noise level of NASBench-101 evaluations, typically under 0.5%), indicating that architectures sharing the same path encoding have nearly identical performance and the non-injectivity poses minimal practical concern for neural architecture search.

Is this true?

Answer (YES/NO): YES